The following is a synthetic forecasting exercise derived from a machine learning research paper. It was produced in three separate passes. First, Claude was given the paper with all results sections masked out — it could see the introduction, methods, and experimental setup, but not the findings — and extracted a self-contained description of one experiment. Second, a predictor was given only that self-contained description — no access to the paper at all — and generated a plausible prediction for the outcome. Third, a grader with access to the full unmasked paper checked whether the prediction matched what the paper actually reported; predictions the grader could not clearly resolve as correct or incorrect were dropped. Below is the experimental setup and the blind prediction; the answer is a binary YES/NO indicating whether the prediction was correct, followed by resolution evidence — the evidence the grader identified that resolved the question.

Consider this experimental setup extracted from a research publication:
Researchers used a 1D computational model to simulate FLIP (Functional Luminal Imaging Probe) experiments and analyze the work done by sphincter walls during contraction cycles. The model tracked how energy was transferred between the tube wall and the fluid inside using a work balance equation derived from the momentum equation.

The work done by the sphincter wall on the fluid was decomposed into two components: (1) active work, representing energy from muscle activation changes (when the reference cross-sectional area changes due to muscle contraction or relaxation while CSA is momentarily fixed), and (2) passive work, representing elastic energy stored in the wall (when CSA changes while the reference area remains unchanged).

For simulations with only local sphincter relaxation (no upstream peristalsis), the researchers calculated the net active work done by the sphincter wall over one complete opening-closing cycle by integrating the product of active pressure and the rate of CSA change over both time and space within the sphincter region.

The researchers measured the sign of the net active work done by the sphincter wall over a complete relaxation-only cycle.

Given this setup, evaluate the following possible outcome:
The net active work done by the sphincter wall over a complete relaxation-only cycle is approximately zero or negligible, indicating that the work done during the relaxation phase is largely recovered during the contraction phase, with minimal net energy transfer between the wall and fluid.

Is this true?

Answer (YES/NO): NO